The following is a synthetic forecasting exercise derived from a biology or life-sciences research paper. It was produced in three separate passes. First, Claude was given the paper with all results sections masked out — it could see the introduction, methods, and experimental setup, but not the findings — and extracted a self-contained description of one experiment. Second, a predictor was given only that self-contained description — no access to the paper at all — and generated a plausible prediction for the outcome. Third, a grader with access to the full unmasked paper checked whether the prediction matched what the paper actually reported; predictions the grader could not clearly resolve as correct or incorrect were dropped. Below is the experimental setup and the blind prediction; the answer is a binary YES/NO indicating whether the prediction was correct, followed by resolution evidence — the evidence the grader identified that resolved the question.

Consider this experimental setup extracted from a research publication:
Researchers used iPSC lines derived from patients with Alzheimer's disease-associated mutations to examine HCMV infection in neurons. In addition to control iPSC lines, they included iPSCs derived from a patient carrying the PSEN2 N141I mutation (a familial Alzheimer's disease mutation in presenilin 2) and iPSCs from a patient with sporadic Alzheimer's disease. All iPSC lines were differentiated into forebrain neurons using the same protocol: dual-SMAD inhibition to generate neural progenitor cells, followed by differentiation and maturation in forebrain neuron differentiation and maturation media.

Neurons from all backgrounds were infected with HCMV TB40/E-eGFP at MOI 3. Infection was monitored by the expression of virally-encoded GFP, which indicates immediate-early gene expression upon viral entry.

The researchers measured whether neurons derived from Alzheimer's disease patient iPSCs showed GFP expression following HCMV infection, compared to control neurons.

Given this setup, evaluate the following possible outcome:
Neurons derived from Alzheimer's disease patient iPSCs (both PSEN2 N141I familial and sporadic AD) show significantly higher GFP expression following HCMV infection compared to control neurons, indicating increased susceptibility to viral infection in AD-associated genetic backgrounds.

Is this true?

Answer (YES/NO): NO